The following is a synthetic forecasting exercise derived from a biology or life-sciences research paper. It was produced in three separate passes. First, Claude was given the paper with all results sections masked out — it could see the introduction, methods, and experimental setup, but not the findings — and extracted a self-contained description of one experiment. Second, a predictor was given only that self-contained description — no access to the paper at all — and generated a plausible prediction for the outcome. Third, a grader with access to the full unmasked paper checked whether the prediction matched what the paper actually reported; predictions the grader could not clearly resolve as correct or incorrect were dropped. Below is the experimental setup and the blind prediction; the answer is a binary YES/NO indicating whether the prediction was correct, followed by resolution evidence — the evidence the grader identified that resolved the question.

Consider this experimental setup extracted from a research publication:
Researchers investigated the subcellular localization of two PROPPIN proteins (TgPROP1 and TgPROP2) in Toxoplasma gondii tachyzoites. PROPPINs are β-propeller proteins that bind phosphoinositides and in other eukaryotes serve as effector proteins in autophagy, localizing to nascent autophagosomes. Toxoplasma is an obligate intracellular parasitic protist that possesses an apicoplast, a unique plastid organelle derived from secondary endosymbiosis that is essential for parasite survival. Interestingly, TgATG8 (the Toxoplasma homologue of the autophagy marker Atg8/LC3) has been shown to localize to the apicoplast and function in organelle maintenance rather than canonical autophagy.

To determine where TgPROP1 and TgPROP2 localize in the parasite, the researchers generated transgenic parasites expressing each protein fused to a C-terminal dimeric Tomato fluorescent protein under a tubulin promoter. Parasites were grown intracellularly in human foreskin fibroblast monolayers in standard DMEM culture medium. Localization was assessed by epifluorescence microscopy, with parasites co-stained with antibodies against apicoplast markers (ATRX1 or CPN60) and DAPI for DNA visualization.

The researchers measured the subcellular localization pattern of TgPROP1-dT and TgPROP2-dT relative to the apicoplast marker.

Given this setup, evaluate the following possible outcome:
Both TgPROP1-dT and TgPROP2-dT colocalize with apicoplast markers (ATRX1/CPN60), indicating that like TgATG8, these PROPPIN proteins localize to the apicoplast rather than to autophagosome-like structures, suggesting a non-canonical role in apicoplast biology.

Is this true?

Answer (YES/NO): NO